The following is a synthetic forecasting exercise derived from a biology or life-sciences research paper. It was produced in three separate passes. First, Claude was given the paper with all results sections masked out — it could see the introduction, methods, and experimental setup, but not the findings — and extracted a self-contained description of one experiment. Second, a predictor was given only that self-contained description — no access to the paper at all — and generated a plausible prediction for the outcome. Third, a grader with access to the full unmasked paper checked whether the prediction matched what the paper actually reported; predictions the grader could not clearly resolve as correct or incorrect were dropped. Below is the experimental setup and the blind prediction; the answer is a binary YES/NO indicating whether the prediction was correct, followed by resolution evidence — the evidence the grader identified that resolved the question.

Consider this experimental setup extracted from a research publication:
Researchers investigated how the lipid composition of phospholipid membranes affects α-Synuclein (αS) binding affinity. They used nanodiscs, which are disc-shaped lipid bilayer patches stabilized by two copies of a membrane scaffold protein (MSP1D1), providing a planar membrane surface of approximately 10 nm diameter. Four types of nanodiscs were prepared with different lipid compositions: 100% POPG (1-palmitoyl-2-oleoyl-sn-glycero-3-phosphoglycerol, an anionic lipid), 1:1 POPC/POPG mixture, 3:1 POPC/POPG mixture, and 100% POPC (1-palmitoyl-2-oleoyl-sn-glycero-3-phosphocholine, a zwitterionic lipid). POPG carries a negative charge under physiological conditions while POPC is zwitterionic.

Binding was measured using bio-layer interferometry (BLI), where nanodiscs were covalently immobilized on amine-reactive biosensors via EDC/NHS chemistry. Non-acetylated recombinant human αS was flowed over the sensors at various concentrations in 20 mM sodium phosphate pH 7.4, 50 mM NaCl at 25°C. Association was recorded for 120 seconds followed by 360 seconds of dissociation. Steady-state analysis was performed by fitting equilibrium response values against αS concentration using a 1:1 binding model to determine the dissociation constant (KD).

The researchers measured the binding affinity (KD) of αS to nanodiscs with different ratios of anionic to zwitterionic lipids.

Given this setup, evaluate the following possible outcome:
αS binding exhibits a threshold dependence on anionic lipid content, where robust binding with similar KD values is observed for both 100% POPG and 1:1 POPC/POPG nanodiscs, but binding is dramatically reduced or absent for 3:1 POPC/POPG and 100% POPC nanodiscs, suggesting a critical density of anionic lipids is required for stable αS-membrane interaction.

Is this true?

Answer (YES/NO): NO